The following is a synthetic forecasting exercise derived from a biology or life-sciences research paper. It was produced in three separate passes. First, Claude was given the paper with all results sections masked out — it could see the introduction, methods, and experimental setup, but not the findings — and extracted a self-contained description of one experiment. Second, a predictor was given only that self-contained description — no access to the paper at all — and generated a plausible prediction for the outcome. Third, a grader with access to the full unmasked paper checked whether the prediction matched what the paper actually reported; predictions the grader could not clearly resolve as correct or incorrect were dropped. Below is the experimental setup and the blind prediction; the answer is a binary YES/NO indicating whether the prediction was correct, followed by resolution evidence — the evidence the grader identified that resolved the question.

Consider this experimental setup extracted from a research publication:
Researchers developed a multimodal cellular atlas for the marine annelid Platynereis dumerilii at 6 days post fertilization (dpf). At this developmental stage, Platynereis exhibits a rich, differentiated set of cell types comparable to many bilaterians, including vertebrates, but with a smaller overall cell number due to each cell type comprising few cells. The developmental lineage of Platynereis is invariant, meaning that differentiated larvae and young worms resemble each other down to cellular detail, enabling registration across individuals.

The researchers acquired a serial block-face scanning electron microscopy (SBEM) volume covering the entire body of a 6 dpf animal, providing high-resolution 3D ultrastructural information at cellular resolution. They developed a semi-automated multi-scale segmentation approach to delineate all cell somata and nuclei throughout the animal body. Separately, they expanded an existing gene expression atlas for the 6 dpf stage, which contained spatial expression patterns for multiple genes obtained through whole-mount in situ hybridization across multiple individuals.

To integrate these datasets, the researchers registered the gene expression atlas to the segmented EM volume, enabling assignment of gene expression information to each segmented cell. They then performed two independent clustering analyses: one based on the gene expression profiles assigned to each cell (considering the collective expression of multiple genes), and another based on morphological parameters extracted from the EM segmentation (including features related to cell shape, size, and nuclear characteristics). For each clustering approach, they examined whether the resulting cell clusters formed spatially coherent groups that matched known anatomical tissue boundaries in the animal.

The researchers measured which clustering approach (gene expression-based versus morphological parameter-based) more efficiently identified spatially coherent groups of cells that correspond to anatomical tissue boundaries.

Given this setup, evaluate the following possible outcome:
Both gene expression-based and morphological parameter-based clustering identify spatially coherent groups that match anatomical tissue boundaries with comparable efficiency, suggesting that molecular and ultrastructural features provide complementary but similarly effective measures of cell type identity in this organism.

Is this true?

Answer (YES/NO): NO